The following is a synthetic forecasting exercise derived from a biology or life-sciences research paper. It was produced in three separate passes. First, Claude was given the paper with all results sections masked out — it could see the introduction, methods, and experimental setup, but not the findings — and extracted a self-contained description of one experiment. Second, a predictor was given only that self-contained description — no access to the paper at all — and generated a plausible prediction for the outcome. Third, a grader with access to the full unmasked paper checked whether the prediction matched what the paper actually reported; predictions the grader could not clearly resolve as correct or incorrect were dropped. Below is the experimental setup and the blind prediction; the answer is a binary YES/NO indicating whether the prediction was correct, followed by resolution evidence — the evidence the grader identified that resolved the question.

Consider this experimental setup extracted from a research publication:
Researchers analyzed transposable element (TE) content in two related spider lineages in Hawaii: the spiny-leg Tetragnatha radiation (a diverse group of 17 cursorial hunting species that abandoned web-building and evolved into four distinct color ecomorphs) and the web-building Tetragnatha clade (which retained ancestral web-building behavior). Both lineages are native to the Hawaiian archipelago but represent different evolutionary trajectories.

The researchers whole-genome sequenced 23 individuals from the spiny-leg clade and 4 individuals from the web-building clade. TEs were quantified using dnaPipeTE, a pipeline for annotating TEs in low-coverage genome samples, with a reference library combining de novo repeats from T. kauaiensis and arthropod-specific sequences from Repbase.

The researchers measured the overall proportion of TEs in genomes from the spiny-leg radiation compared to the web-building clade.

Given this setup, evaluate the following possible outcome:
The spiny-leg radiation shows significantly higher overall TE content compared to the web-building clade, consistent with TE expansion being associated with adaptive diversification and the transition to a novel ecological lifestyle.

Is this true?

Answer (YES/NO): NO